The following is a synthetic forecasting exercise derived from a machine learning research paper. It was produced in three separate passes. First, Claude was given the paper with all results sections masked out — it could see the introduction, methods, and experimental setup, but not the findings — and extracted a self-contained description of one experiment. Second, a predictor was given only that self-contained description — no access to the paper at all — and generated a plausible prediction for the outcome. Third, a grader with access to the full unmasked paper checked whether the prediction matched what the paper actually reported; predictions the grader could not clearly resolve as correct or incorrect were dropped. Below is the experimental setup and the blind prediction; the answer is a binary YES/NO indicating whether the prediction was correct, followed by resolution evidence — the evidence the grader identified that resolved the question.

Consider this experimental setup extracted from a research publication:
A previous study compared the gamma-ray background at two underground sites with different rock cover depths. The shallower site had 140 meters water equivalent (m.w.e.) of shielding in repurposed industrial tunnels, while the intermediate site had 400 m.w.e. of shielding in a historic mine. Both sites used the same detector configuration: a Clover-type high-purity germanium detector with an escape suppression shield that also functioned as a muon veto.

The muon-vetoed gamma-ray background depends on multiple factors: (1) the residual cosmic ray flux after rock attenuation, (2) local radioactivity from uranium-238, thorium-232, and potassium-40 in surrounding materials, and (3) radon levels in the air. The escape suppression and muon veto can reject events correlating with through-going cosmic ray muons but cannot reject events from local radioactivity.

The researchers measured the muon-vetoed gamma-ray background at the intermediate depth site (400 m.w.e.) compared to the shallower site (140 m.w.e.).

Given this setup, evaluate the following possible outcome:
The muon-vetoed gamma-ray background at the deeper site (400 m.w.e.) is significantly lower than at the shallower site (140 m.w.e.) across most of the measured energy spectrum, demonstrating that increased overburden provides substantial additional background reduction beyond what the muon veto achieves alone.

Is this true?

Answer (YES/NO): NO